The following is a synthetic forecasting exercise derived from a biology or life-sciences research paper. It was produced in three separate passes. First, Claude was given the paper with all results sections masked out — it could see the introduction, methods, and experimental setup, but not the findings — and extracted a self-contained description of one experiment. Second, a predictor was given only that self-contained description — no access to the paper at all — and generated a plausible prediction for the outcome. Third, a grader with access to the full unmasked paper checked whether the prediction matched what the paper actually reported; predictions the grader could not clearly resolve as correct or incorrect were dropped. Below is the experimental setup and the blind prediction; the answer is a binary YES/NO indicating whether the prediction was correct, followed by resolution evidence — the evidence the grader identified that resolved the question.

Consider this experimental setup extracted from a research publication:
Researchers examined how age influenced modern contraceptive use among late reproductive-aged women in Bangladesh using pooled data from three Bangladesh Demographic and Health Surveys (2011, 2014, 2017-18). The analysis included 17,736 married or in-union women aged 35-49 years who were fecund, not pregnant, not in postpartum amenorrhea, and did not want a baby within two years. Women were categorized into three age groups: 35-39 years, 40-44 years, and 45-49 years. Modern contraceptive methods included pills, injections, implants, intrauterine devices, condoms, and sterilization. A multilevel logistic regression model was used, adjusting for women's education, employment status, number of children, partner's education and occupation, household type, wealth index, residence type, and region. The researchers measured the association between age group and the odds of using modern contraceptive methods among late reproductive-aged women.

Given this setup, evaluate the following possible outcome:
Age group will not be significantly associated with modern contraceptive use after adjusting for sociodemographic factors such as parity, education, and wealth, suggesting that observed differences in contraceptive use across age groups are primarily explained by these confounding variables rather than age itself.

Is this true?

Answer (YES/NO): NO